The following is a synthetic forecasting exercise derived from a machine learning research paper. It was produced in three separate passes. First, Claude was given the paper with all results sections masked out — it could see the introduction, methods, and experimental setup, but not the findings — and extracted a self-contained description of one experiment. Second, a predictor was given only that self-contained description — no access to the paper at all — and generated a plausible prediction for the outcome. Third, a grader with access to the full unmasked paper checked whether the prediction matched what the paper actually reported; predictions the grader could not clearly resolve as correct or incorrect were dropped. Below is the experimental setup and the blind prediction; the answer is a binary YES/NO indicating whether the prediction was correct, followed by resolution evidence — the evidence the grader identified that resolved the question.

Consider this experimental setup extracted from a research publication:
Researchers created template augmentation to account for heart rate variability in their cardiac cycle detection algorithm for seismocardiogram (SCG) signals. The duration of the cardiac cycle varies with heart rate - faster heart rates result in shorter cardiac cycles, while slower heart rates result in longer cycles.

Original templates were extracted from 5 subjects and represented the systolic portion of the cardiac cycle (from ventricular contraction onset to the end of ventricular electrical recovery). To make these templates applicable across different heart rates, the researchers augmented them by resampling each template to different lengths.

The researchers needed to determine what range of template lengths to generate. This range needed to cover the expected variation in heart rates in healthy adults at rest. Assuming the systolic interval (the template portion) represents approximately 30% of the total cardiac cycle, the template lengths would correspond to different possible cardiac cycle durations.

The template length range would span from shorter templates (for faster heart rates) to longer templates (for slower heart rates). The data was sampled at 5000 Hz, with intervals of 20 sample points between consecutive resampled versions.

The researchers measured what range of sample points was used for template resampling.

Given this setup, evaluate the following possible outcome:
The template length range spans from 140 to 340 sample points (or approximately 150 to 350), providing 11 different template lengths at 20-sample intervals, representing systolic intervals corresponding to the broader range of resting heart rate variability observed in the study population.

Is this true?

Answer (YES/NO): NO